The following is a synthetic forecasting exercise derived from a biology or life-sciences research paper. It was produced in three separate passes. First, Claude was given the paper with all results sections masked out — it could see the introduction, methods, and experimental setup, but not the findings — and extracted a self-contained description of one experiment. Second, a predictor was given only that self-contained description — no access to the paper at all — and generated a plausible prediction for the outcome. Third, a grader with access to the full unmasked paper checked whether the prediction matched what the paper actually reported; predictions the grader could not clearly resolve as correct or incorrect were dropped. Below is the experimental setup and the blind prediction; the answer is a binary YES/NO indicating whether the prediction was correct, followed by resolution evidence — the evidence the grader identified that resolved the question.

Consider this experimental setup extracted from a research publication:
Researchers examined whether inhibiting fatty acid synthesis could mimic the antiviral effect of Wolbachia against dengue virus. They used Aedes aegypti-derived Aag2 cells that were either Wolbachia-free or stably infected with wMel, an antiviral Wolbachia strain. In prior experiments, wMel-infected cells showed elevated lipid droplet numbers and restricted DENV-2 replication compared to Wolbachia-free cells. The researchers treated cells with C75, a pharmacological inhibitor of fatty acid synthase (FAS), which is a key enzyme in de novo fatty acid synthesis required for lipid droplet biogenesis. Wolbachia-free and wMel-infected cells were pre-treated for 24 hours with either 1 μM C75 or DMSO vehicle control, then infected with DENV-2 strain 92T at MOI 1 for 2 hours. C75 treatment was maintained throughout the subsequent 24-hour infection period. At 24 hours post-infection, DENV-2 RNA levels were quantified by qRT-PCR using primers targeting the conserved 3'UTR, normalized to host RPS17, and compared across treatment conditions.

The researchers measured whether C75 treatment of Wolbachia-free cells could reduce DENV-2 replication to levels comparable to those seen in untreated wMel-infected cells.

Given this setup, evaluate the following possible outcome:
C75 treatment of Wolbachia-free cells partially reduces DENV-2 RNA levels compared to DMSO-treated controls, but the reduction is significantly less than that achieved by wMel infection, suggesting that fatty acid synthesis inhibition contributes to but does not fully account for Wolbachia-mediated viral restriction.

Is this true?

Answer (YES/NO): YES